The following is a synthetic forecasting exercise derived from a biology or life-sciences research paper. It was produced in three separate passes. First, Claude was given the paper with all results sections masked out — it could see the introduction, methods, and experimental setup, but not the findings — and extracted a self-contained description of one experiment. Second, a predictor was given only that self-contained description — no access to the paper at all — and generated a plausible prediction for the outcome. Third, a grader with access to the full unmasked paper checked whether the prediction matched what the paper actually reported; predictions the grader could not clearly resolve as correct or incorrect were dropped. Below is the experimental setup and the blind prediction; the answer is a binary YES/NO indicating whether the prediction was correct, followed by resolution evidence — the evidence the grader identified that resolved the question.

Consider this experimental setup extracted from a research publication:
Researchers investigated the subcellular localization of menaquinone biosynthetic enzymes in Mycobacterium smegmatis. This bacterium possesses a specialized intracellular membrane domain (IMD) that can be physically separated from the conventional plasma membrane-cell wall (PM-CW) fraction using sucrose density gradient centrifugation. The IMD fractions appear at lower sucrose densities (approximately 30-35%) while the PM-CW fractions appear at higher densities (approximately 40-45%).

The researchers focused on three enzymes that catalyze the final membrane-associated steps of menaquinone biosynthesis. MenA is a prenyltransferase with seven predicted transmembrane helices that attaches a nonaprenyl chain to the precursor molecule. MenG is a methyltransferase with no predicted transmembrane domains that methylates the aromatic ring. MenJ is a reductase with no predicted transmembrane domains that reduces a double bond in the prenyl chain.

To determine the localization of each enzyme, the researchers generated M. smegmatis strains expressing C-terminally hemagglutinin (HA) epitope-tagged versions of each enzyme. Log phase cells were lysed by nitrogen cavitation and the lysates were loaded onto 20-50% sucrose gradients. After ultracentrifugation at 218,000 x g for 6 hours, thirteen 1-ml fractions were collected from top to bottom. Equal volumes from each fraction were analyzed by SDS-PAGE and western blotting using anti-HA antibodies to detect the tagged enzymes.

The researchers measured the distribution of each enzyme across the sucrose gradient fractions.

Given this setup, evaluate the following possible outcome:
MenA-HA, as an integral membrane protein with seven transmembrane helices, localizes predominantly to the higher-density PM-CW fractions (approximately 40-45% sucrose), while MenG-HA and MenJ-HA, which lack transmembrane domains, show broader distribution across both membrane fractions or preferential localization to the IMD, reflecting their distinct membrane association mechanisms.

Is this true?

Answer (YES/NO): YES